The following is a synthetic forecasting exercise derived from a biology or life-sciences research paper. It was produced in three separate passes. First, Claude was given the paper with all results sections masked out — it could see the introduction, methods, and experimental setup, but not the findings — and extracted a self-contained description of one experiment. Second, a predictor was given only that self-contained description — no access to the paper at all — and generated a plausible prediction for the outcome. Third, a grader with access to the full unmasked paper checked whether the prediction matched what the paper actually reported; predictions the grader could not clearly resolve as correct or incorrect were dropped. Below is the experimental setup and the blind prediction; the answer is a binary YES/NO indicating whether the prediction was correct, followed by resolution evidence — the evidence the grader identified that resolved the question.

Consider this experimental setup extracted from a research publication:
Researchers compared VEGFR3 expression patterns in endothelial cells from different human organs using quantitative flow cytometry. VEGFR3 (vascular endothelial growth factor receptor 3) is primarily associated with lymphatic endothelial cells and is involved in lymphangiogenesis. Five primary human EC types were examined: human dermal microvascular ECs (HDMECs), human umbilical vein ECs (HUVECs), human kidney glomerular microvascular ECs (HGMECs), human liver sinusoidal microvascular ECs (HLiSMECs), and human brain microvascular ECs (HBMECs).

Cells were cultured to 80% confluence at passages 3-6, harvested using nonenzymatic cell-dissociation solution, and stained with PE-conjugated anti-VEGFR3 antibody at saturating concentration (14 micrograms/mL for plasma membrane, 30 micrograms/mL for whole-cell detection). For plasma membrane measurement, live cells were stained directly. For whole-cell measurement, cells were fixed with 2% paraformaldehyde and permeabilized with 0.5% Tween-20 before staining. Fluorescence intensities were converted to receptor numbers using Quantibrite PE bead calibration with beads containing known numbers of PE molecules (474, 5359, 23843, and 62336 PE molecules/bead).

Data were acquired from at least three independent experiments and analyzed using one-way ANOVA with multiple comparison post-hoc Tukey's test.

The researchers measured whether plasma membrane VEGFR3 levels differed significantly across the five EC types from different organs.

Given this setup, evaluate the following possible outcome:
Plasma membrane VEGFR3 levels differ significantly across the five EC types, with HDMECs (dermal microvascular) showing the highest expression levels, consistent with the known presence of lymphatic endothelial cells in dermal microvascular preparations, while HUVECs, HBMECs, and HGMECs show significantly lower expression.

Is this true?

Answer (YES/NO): NO